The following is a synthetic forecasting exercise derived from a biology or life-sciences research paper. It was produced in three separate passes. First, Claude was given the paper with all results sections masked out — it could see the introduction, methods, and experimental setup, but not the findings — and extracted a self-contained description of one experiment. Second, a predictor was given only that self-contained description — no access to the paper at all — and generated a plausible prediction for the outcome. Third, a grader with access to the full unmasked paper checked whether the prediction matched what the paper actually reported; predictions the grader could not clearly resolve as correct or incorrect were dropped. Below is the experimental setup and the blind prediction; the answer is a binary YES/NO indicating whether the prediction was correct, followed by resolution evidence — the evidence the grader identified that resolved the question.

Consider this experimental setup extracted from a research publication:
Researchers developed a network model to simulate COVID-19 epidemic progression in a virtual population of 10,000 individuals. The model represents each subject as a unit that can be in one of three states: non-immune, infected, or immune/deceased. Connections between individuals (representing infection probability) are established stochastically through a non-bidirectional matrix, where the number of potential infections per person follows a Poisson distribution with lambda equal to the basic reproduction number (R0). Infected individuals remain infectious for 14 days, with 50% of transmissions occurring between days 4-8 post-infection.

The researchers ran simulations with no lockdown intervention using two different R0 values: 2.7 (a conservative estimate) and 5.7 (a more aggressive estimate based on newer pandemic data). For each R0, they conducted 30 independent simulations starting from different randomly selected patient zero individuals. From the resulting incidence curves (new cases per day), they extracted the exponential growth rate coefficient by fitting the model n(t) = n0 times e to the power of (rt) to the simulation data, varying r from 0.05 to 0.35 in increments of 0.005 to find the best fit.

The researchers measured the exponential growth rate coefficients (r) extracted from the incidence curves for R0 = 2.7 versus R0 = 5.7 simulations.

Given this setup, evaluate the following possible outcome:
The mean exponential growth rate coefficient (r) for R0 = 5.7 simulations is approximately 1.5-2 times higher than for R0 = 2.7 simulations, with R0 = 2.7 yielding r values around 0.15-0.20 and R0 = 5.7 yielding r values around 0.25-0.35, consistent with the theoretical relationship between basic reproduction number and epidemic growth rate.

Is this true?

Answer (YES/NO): YES